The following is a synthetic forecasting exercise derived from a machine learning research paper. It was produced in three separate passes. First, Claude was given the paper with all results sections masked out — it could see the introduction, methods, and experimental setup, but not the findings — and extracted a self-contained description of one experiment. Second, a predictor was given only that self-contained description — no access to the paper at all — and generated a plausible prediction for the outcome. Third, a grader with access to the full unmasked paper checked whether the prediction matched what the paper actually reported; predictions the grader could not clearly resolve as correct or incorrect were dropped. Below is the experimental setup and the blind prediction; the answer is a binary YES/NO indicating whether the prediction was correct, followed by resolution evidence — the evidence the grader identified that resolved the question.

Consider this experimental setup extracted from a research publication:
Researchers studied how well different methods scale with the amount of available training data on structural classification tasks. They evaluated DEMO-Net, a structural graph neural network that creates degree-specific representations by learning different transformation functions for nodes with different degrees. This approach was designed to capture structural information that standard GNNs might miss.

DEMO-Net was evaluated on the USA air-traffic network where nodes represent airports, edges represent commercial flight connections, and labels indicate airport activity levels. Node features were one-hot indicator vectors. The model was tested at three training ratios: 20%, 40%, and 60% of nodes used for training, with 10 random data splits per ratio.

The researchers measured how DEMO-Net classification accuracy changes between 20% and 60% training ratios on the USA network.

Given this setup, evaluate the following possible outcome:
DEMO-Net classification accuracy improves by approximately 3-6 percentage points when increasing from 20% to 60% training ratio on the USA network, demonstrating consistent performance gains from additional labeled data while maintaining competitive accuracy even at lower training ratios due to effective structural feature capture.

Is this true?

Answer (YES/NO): NO